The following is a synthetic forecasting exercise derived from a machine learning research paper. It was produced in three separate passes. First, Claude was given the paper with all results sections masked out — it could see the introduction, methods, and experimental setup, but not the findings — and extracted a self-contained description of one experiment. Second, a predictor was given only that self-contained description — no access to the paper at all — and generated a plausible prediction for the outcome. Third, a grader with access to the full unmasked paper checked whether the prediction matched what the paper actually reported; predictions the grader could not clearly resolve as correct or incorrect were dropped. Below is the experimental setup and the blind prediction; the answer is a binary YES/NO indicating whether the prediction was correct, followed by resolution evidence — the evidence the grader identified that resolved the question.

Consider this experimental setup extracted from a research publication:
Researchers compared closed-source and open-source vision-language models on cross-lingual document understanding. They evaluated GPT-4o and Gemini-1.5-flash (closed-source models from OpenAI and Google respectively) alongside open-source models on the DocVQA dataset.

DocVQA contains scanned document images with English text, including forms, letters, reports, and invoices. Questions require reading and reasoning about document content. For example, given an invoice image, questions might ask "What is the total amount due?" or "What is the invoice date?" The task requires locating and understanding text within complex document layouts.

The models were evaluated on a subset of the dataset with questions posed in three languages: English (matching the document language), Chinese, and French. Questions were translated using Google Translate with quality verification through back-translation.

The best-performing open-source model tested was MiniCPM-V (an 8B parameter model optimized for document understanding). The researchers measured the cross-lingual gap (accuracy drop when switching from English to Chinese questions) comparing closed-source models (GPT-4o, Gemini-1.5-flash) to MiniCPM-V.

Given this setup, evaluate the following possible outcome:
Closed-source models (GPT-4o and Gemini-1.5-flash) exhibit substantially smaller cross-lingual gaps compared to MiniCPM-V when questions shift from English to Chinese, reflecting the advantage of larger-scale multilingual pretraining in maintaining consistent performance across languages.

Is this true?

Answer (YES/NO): YES